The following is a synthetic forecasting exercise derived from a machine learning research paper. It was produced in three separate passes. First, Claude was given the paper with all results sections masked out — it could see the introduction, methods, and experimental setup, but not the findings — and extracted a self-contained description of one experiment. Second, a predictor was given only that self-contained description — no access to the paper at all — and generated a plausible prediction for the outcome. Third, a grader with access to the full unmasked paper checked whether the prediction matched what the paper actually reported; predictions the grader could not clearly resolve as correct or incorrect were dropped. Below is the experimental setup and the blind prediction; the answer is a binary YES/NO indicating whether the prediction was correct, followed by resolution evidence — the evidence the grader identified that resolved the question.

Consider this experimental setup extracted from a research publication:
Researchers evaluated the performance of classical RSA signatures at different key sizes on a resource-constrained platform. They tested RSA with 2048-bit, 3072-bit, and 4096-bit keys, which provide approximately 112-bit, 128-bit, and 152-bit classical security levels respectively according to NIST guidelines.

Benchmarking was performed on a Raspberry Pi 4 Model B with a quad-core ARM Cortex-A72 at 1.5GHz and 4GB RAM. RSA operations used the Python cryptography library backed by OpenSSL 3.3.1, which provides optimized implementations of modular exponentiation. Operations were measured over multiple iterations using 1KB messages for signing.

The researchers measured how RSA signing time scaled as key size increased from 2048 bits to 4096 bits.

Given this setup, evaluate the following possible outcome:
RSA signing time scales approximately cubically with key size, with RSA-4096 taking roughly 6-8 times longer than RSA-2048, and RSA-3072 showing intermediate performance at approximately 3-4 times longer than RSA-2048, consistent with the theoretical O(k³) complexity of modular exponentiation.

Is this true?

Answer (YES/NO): NO